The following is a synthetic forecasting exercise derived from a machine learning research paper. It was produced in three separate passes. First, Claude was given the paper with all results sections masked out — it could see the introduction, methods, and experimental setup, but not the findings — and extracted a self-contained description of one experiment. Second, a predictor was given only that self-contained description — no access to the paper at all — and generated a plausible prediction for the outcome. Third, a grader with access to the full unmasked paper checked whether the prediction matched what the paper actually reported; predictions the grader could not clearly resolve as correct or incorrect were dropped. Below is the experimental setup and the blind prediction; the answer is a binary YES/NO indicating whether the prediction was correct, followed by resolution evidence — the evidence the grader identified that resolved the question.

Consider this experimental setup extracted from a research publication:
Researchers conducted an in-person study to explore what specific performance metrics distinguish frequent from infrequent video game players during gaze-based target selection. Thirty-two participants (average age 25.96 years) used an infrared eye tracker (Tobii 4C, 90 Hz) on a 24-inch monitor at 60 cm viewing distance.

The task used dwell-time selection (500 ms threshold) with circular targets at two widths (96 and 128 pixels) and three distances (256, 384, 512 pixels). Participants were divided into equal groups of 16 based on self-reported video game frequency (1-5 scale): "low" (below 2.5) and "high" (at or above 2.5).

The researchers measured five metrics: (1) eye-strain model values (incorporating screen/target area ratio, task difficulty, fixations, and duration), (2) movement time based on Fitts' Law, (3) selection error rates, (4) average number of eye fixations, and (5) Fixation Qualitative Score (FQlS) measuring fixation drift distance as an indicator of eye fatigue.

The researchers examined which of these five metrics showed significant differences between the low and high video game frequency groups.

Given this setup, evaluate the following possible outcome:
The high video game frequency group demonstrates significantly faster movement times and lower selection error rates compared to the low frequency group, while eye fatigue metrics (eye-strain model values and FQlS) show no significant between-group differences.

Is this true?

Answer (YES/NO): NO